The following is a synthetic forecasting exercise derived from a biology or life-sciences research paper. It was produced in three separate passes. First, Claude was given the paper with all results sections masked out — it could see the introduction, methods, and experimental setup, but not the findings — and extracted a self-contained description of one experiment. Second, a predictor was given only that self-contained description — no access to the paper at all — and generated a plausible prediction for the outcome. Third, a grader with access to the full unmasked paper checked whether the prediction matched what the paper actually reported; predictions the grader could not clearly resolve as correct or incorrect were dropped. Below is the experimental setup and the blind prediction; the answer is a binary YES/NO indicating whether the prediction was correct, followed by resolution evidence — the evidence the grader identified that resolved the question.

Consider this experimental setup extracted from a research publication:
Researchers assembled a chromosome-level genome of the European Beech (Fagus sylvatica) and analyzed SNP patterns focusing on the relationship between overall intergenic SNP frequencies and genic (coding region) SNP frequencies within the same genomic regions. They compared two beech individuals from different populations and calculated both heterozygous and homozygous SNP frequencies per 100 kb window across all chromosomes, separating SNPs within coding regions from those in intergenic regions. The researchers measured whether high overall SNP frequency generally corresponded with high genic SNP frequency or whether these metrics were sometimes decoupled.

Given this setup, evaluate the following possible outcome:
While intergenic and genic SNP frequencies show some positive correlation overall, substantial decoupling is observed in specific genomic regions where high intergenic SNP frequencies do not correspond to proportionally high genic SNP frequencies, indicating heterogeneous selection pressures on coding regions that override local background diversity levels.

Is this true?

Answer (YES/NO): YES